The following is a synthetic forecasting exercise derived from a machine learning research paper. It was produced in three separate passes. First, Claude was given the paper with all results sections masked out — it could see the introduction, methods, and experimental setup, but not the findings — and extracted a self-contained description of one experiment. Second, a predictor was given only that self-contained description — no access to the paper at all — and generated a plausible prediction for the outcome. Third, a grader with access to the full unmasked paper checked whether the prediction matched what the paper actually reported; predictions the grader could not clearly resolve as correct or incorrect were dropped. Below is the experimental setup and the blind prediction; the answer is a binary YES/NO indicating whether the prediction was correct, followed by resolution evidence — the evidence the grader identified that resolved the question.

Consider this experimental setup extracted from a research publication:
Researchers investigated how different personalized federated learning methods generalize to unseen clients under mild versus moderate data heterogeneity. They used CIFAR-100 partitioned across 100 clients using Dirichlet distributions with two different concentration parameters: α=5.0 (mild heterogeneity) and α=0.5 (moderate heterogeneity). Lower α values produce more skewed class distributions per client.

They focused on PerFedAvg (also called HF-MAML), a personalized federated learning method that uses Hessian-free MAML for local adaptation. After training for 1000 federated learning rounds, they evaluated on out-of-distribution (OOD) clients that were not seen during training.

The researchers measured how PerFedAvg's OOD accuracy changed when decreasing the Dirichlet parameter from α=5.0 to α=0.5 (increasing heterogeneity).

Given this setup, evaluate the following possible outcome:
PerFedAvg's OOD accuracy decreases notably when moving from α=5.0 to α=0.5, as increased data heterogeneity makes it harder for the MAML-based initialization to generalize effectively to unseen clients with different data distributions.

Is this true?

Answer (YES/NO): NO